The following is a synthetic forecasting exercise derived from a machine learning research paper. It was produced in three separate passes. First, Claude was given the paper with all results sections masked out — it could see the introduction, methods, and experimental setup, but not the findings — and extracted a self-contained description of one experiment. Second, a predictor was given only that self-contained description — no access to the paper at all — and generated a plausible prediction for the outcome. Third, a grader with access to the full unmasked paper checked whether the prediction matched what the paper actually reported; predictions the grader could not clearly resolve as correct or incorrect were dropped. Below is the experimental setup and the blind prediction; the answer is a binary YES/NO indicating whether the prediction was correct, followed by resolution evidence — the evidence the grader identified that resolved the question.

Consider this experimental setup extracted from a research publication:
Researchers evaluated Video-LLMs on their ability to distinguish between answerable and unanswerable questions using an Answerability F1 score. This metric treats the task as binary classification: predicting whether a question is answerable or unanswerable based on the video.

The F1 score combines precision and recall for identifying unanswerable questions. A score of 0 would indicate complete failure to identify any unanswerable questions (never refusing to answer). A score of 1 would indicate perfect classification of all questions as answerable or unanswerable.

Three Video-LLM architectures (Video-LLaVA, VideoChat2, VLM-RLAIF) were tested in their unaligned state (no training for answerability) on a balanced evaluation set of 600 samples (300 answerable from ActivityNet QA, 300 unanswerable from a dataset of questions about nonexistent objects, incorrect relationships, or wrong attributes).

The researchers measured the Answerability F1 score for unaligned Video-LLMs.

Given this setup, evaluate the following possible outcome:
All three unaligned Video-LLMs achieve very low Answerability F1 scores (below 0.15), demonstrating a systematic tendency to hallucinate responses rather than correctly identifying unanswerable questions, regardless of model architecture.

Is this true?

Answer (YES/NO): YES